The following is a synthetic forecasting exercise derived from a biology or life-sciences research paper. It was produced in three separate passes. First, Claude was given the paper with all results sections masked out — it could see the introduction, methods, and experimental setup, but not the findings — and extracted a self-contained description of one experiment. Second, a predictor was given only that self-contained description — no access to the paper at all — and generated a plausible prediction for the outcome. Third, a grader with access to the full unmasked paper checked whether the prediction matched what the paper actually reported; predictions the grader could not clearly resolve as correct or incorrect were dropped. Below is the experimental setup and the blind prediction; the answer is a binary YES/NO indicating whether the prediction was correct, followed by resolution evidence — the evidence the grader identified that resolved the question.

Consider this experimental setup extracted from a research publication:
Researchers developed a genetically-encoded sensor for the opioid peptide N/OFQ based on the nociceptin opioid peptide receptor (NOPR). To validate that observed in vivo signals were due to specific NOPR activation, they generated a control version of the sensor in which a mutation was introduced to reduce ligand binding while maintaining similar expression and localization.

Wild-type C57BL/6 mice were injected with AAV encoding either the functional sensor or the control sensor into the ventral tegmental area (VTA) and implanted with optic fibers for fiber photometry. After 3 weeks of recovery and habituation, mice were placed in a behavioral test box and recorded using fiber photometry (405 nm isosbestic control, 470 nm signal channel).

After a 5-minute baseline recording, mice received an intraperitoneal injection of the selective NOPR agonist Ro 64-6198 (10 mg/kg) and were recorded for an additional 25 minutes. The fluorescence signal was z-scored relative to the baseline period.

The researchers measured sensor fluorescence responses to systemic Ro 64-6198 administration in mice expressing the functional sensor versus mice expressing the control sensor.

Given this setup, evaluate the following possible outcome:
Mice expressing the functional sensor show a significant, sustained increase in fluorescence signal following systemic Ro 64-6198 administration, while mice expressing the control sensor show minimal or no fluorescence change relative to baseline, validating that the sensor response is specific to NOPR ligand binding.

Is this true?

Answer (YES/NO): YES